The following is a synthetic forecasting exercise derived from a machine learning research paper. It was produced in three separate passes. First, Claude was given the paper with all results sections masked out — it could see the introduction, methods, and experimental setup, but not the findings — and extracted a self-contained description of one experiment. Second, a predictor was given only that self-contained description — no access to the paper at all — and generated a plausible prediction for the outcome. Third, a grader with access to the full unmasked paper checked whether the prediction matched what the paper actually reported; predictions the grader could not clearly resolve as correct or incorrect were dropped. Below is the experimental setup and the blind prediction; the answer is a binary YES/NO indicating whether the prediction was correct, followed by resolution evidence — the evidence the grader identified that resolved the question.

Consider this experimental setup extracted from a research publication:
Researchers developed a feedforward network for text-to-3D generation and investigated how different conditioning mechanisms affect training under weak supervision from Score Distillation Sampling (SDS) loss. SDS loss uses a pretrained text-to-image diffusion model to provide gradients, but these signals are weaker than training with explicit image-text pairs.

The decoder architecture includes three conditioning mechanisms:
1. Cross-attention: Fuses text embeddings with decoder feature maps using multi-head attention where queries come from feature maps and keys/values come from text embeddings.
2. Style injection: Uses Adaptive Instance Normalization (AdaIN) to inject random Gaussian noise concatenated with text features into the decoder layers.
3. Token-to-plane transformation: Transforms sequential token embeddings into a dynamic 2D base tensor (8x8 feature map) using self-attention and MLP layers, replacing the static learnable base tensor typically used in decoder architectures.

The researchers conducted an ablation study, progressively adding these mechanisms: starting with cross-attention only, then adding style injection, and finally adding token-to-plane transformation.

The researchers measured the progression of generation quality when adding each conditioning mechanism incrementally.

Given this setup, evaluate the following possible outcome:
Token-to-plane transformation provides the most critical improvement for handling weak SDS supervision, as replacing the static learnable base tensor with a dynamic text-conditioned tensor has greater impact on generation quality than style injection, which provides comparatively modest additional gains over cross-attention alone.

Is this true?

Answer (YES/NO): NO